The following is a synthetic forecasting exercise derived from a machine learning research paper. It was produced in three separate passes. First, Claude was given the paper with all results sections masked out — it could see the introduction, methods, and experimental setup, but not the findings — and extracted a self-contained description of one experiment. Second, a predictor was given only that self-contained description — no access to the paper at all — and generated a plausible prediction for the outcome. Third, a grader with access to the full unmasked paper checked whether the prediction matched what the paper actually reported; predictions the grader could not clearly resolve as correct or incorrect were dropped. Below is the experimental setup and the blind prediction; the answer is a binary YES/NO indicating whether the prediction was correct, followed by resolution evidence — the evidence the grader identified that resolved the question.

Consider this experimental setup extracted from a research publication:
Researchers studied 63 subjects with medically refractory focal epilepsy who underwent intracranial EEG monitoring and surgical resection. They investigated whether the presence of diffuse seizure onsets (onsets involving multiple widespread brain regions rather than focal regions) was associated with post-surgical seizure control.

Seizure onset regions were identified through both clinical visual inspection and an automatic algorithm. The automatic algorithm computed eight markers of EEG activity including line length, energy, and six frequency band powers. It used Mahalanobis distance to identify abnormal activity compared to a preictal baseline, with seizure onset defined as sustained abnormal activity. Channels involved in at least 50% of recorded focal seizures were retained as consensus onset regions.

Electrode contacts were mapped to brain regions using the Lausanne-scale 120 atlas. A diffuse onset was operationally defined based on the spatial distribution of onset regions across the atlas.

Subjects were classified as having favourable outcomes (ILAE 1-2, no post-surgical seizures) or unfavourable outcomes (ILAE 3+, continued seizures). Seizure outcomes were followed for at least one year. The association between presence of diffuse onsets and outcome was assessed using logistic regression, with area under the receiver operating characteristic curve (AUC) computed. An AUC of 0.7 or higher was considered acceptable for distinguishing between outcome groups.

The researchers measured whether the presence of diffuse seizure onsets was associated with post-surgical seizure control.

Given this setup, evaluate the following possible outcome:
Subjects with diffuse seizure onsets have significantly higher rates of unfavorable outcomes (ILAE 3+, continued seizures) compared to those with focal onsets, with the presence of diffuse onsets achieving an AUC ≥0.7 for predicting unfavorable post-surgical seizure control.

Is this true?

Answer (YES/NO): NO